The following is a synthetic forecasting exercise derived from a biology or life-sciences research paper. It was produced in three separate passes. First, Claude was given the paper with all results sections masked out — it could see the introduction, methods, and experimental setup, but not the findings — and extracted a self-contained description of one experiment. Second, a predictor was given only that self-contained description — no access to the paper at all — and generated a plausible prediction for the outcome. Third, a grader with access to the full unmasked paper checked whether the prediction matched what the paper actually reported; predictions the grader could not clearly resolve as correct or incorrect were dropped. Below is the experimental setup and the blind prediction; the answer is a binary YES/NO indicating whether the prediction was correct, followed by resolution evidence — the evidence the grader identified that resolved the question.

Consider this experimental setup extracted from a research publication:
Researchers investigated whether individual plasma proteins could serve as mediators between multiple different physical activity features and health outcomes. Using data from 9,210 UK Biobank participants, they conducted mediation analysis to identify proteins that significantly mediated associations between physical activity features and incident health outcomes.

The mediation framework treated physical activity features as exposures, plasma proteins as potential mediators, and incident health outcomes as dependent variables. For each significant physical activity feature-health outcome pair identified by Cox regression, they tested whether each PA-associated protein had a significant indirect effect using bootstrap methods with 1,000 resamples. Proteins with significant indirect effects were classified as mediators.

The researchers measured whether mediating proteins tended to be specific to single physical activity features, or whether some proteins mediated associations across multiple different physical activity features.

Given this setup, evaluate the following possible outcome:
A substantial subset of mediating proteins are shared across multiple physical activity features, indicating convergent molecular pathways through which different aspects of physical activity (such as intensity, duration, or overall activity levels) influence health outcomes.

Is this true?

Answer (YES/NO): YES